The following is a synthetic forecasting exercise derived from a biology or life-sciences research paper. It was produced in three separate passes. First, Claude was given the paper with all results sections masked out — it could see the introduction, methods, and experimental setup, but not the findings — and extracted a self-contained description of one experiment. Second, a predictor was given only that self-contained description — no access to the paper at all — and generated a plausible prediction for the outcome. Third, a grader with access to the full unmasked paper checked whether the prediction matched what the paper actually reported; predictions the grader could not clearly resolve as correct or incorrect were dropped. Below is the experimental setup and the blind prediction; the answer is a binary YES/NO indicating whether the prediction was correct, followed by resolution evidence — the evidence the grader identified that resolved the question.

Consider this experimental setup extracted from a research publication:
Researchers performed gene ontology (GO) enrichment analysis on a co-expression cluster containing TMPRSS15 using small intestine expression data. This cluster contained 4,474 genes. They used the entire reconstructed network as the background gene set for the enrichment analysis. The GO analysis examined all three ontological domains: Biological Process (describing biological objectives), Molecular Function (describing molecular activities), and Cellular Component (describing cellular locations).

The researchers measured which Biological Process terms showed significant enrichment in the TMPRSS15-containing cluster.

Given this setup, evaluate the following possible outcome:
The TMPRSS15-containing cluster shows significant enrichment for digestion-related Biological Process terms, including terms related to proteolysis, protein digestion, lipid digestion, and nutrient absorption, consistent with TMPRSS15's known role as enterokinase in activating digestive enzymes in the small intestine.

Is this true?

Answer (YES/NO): YES